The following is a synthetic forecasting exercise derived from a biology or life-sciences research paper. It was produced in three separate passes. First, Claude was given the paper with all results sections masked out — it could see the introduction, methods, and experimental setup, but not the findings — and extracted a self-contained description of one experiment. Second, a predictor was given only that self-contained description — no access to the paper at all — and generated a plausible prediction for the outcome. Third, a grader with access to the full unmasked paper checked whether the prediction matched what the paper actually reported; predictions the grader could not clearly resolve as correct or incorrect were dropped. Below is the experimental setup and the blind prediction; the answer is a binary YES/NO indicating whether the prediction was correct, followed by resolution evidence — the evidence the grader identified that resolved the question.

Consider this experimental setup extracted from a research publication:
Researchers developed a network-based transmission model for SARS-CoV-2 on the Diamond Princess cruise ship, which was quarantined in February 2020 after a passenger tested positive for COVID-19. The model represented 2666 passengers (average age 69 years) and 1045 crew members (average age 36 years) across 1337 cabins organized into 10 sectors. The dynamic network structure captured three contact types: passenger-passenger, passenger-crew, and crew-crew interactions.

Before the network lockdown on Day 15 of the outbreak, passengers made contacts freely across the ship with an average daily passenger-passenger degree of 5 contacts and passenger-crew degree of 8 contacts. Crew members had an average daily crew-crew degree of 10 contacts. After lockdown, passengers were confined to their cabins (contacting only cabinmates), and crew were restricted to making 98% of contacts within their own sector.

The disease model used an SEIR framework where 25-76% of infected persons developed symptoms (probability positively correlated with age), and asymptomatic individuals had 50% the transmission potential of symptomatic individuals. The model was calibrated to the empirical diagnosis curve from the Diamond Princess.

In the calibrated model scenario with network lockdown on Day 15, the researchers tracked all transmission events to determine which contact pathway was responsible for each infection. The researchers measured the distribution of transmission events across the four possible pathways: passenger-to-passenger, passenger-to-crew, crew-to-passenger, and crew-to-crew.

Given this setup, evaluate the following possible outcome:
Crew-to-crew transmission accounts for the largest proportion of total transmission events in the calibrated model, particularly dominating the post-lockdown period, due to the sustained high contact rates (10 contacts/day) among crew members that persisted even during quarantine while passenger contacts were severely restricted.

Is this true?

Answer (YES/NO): NO